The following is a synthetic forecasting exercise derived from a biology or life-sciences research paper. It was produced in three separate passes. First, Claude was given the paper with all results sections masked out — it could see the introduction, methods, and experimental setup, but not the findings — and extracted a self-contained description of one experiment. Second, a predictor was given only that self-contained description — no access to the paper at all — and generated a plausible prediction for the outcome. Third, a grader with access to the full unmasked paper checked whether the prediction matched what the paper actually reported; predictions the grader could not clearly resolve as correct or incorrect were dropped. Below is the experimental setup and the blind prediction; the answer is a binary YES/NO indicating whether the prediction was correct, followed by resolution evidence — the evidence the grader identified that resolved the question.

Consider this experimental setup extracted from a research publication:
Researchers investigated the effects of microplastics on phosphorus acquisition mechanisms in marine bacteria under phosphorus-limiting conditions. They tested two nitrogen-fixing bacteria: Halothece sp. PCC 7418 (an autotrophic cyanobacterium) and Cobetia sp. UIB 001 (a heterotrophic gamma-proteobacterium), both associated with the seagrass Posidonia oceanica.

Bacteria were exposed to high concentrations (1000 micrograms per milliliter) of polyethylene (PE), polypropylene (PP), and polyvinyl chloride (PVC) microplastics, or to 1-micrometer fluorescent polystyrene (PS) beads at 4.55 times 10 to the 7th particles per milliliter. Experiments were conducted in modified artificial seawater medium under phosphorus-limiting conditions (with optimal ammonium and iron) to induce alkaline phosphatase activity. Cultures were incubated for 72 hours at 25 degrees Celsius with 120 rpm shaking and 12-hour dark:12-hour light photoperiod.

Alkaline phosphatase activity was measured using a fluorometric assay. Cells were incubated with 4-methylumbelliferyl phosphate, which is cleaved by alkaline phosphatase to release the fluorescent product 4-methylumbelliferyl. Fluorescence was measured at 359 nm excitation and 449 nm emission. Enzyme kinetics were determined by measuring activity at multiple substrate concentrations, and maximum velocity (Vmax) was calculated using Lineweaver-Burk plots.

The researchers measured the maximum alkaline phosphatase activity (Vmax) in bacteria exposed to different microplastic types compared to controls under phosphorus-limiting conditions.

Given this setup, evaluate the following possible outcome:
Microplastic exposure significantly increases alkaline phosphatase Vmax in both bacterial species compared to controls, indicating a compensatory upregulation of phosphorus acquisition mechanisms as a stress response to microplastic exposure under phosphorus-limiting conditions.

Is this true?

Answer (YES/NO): NO